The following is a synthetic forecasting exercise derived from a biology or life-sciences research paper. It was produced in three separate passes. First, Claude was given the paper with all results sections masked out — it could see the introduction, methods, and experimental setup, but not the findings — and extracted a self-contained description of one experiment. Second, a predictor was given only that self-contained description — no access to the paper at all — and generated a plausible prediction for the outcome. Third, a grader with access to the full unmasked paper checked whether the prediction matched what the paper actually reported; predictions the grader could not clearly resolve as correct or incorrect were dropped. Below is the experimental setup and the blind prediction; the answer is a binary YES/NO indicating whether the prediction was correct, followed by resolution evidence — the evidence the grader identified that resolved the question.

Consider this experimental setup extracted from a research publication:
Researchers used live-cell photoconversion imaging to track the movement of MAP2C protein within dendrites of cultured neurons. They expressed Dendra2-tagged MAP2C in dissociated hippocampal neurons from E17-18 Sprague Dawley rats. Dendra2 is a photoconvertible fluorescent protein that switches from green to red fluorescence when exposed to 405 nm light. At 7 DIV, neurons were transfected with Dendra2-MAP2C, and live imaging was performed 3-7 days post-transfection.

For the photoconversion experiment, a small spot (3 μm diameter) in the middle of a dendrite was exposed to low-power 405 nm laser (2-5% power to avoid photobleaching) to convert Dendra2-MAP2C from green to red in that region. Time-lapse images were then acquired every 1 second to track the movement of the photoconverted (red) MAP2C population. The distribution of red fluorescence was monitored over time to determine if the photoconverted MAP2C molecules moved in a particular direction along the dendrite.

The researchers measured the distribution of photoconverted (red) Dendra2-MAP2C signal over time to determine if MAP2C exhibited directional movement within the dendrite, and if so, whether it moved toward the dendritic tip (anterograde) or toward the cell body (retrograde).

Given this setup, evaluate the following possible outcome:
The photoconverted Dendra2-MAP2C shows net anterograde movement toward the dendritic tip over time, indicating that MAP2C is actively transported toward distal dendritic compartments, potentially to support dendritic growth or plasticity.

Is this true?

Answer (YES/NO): YES